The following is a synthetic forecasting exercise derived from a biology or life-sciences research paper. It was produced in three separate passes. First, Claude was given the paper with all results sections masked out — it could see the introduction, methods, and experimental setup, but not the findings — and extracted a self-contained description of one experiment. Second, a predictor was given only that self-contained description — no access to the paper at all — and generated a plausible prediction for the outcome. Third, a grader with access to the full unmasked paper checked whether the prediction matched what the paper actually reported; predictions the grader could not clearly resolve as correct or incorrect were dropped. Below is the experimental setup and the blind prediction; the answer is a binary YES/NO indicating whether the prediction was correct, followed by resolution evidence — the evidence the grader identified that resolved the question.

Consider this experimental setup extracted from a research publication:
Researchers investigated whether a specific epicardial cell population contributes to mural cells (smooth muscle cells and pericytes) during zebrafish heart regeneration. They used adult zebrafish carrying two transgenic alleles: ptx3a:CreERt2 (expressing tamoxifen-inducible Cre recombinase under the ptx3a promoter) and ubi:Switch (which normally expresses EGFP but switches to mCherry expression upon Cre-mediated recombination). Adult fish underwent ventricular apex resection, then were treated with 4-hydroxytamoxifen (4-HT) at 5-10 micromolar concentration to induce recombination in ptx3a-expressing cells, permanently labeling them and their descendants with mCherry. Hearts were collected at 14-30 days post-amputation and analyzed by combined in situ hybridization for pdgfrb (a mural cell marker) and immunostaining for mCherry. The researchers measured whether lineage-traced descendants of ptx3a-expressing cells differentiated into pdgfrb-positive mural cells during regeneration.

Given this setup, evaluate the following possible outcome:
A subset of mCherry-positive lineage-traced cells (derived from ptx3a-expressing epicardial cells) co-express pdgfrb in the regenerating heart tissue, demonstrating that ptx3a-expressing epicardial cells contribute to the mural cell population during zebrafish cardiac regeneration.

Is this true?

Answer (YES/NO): YES